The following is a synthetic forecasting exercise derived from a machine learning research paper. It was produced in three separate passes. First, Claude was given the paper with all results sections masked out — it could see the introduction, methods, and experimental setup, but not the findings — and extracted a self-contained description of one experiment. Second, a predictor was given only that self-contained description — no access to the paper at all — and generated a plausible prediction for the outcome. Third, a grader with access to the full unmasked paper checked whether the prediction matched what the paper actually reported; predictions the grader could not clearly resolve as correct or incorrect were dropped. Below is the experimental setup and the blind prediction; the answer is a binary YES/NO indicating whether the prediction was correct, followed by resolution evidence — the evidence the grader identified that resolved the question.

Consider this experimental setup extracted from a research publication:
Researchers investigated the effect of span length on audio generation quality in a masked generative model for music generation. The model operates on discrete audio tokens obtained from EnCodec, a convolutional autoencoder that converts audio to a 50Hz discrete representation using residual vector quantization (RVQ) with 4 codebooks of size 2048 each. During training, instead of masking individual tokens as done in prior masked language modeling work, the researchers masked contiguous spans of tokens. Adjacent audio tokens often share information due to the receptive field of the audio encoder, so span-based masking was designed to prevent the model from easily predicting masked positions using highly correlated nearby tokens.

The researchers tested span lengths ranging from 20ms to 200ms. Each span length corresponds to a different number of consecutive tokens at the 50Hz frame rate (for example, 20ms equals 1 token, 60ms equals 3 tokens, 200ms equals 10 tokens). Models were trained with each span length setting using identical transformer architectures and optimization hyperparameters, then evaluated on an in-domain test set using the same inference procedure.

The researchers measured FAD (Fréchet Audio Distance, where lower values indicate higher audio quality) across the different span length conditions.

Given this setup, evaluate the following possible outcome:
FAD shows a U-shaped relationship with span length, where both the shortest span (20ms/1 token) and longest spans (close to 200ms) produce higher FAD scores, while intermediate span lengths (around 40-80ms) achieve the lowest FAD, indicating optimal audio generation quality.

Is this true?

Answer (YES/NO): YES